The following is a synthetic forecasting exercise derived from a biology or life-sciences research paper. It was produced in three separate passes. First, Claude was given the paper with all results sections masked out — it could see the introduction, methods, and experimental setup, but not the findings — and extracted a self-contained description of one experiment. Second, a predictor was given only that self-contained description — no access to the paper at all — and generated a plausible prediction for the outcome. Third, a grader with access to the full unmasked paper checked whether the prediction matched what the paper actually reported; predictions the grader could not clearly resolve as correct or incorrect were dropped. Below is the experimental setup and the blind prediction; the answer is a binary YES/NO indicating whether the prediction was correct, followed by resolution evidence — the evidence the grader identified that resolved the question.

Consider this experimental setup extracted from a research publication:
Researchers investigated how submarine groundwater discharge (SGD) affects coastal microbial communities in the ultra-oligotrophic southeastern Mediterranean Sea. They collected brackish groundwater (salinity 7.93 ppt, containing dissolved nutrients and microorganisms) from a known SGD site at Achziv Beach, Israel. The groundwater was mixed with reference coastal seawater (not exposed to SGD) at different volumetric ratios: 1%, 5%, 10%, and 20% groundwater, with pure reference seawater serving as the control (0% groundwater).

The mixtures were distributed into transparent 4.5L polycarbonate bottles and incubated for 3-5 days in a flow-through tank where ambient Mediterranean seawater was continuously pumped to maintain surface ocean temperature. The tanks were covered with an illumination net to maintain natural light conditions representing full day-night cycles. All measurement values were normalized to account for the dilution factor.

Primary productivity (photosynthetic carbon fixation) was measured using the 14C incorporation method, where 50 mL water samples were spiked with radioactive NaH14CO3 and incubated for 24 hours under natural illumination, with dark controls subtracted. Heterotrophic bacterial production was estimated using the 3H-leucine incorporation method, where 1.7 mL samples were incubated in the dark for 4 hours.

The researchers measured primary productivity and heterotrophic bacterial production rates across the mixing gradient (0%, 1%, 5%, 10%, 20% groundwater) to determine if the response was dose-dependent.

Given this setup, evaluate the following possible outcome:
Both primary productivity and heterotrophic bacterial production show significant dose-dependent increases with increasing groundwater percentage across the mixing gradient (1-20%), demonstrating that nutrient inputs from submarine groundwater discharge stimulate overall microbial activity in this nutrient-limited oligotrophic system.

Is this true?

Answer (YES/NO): NO